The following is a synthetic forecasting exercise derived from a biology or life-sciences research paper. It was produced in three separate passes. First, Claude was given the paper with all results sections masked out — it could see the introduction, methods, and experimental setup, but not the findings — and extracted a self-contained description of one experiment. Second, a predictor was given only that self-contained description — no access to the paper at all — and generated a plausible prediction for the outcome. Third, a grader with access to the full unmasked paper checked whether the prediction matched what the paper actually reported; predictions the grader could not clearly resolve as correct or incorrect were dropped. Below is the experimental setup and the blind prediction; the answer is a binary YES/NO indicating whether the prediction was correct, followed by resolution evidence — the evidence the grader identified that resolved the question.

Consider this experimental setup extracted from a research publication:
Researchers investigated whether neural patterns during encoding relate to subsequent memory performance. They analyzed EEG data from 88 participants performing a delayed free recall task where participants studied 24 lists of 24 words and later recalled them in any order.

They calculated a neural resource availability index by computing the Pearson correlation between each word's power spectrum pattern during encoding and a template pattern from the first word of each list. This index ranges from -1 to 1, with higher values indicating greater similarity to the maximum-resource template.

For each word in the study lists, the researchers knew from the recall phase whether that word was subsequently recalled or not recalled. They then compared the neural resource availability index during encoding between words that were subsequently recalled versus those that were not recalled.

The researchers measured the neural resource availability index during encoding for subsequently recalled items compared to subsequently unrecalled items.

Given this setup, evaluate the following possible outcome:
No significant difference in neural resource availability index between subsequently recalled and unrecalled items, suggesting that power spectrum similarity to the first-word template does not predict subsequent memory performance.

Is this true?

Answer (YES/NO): NO